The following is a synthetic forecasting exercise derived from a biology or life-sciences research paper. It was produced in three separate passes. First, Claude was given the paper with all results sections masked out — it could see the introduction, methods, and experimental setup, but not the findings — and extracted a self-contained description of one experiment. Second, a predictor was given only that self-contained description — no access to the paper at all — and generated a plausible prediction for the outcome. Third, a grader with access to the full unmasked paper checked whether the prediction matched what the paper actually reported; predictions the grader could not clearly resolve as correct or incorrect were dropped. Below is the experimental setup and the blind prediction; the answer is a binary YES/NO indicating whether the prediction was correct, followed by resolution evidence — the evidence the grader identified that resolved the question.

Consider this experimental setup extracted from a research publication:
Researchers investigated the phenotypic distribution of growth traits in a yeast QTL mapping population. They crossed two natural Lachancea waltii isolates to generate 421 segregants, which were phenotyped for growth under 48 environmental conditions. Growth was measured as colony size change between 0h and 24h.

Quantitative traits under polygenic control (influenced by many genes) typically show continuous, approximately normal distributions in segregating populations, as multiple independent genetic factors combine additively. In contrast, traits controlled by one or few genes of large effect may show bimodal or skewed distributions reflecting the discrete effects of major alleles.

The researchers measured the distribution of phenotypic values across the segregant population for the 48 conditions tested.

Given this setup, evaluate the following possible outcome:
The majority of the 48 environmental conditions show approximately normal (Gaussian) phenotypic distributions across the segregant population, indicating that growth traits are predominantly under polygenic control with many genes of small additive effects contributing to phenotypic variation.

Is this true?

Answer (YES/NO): NO